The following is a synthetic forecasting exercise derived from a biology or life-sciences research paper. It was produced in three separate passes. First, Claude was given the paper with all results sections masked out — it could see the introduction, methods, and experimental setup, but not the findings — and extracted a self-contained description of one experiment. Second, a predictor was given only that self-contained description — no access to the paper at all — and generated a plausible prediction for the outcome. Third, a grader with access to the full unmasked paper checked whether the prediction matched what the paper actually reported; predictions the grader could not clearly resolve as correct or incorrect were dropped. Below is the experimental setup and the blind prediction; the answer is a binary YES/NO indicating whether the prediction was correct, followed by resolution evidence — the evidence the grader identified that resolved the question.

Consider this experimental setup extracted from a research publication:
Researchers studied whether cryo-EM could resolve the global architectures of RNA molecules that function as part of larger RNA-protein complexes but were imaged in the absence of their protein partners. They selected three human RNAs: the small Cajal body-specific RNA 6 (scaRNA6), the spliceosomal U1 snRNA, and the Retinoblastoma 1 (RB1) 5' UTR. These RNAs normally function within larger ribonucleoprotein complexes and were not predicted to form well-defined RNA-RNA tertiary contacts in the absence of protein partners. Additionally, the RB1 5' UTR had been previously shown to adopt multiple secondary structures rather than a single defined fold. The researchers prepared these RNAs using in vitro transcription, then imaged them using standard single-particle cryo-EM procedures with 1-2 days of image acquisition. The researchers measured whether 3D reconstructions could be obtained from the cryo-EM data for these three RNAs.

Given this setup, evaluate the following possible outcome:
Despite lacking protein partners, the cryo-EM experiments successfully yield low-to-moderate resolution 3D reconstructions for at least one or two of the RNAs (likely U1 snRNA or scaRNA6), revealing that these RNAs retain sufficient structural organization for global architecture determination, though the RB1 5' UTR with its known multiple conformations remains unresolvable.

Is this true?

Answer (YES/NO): NO